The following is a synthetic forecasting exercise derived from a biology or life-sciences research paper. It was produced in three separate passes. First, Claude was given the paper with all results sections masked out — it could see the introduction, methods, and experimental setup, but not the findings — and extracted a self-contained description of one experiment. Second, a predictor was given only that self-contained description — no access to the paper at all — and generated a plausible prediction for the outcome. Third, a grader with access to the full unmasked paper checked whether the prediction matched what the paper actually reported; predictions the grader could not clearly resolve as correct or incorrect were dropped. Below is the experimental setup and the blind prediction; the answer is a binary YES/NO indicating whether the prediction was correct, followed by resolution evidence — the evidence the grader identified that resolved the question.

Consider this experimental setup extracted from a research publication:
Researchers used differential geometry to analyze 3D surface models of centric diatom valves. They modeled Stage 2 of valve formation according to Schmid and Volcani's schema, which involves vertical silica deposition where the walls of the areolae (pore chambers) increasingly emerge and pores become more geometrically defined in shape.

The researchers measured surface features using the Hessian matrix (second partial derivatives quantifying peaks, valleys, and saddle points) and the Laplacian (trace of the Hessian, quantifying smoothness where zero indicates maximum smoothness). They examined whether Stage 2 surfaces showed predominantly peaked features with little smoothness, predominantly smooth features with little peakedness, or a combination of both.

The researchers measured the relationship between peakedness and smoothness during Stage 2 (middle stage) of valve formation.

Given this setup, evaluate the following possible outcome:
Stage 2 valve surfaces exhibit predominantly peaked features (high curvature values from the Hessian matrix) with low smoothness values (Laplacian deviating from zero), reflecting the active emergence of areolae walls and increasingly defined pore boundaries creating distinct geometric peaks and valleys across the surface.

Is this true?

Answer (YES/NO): NO